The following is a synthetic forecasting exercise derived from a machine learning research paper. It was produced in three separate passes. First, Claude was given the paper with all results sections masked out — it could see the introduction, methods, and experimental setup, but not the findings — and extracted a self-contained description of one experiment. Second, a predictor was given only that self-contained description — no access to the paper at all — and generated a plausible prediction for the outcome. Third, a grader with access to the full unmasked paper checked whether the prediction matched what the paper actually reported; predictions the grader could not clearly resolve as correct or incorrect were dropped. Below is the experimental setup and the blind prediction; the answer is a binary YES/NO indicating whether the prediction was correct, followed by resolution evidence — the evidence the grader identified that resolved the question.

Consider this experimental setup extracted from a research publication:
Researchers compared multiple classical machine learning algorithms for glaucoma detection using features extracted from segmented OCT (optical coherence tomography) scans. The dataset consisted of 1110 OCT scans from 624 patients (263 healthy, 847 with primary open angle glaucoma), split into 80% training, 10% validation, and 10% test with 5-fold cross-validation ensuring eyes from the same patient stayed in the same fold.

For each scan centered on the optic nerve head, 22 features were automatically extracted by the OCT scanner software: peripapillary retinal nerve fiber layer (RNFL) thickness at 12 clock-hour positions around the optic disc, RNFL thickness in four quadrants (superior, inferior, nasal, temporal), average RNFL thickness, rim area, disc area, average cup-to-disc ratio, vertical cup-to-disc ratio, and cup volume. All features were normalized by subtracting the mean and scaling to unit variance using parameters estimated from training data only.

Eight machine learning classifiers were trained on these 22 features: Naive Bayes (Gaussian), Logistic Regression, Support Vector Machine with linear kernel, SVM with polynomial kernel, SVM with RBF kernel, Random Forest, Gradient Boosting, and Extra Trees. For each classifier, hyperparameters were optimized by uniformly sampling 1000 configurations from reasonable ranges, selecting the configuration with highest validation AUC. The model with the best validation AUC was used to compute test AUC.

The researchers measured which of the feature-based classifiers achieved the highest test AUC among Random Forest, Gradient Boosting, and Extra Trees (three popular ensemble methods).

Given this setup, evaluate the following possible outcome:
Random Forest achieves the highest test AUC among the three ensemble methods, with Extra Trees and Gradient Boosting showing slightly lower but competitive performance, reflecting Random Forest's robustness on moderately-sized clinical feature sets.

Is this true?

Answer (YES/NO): NO